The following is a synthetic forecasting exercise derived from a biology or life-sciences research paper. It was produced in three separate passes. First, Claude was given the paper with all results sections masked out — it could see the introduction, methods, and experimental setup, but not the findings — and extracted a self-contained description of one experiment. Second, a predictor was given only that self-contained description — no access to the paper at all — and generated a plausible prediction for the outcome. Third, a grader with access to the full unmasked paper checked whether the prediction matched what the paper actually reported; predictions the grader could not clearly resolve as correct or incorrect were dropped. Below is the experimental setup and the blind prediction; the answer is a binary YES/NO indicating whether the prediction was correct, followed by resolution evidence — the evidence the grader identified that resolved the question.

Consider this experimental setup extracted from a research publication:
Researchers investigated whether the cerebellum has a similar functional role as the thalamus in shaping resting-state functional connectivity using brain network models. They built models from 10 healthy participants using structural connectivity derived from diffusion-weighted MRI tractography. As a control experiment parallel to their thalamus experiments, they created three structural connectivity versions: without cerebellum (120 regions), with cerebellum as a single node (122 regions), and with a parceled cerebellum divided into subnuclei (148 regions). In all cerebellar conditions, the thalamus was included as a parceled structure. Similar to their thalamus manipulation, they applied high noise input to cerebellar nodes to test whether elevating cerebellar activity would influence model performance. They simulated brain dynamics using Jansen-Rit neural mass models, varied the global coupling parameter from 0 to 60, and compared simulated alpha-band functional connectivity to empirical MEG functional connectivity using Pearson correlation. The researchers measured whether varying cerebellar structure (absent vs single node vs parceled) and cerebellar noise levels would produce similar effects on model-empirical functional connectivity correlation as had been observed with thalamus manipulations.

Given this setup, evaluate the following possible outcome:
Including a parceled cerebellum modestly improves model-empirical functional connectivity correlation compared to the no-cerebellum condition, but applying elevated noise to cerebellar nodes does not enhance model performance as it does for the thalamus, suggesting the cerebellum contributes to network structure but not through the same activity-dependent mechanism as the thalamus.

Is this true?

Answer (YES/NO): NO